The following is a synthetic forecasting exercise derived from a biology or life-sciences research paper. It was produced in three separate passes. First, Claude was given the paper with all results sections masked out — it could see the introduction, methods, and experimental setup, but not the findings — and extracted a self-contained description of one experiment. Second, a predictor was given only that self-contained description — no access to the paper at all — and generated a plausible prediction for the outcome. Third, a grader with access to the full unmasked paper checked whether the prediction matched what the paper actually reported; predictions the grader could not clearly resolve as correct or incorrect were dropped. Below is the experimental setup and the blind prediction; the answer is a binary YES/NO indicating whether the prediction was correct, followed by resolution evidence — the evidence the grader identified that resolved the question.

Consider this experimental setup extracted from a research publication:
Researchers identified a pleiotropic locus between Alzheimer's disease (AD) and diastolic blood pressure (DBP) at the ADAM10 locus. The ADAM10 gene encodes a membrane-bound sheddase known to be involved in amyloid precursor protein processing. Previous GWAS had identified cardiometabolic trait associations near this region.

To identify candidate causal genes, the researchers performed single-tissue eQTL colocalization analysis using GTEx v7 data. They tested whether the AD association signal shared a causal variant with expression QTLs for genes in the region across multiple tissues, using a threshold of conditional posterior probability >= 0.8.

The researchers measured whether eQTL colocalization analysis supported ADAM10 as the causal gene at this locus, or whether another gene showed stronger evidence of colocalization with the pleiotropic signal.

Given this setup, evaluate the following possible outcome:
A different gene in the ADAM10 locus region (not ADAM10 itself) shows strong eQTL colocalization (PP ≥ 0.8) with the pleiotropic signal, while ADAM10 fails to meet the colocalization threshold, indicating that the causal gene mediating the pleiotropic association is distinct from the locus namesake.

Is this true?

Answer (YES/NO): YES